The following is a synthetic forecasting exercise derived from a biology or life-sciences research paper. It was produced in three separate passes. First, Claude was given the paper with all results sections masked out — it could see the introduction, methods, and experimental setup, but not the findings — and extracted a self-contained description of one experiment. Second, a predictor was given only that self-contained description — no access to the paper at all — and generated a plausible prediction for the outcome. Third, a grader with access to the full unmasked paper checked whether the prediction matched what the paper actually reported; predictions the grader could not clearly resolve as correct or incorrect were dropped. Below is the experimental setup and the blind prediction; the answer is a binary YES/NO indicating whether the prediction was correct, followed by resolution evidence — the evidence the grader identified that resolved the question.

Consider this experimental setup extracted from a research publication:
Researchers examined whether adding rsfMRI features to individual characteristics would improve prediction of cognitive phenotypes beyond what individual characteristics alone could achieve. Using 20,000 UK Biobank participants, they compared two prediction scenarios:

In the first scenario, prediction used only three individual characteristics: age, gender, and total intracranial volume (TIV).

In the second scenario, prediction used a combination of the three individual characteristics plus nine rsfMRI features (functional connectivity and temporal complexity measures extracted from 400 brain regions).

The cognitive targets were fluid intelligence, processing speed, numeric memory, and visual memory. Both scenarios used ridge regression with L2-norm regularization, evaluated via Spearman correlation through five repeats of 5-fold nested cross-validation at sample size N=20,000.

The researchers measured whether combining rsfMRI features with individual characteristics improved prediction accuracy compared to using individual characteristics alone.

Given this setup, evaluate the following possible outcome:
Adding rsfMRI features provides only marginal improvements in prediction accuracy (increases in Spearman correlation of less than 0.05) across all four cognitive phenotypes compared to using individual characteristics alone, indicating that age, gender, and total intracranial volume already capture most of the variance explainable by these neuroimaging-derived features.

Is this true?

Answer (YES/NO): NO